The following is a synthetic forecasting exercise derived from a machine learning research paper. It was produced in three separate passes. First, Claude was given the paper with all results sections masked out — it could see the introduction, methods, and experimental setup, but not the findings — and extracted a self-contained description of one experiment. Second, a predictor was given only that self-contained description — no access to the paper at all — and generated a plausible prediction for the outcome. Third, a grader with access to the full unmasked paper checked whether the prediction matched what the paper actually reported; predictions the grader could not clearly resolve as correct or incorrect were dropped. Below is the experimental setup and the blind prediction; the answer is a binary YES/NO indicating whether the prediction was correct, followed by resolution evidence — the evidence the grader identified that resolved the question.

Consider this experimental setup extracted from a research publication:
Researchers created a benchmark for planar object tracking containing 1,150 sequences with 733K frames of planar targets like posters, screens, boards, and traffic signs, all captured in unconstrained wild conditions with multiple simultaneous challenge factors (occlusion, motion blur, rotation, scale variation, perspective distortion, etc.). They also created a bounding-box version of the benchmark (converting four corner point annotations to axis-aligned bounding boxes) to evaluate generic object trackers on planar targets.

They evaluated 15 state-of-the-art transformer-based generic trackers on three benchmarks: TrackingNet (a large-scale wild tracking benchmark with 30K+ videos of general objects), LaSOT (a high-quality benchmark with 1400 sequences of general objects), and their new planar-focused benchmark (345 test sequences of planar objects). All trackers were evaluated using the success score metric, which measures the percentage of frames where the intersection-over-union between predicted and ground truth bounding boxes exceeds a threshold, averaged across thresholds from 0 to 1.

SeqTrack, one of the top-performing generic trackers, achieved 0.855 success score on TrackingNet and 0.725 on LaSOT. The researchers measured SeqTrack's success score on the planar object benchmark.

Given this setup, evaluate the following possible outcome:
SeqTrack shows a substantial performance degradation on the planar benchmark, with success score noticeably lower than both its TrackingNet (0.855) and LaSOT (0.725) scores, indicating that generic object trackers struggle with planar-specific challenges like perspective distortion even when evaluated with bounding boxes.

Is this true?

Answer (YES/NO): YES